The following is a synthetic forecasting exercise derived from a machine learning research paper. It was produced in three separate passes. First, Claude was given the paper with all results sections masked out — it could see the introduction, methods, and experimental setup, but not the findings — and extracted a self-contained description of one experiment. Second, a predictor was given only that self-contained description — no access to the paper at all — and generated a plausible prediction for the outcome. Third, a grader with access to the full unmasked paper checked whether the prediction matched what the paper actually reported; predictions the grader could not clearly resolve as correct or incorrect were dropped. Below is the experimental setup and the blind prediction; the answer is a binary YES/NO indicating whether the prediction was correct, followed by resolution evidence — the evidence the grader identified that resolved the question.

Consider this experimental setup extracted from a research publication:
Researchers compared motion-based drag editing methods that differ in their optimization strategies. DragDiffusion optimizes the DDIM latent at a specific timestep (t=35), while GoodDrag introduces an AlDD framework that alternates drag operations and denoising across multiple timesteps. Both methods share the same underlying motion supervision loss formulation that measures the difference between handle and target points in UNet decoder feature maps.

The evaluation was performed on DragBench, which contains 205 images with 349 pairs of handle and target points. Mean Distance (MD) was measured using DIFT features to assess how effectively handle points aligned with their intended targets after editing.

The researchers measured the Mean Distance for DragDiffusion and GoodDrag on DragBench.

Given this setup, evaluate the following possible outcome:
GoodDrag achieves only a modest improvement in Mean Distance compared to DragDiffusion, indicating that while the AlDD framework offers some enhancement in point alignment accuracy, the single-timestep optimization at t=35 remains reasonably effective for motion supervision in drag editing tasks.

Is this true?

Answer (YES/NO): NO